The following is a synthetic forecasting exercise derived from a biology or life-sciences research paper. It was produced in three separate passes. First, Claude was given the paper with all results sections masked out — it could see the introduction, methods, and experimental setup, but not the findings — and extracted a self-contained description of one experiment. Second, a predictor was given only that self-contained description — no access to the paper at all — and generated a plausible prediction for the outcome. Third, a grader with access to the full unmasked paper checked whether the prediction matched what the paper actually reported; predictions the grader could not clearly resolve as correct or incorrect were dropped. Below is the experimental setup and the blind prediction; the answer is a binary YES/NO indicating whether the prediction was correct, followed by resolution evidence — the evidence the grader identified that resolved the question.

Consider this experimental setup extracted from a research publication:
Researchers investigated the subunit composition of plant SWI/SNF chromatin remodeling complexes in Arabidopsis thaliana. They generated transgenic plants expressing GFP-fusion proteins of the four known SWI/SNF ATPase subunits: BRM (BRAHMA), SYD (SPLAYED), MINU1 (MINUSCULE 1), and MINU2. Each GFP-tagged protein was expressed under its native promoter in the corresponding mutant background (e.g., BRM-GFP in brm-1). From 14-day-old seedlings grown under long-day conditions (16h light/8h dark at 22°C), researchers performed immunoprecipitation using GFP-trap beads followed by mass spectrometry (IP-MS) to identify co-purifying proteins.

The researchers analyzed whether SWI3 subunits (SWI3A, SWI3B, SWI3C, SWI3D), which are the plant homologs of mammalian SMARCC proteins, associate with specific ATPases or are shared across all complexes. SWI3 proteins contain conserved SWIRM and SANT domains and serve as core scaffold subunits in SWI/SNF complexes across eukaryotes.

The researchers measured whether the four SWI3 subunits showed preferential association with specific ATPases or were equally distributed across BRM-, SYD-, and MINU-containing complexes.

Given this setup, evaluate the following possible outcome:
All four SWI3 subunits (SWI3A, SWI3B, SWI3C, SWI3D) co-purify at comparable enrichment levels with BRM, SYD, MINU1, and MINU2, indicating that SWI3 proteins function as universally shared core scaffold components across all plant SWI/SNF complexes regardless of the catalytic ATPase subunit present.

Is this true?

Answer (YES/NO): NO